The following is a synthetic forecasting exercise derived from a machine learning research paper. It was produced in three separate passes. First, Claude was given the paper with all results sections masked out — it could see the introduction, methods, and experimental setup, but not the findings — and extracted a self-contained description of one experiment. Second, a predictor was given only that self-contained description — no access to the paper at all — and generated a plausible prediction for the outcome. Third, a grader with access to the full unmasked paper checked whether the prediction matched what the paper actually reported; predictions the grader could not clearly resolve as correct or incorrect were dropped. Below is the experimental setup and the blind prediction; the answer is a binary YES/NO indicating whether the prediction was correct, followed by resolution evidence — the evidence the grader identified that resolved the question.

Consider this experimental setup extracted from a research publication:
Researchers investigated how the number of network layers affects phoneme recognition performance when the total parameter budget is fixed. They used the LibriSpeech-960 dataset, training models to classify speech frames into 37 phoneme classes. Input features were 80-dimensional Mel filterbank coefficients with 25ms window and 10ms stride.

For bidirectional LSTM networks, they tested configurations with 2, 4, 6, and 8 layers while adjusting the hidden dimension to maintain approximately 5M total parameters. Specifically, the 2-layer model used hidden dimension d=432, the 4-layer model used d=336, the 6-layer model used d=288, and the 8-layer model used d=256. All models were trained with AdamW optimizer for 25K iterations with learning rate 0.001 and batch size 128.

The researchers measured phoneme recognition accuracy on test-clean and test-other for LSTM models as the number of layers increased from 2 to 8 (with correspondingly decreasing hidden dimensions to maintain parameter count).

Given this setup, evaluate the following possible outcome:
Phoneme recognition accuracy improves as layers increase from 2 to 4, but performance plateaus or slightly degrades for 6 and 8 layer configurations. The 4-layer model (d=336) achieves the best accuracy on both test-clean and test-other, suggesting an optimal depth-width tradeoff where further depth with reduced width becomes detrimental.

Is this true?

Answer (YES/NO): NO